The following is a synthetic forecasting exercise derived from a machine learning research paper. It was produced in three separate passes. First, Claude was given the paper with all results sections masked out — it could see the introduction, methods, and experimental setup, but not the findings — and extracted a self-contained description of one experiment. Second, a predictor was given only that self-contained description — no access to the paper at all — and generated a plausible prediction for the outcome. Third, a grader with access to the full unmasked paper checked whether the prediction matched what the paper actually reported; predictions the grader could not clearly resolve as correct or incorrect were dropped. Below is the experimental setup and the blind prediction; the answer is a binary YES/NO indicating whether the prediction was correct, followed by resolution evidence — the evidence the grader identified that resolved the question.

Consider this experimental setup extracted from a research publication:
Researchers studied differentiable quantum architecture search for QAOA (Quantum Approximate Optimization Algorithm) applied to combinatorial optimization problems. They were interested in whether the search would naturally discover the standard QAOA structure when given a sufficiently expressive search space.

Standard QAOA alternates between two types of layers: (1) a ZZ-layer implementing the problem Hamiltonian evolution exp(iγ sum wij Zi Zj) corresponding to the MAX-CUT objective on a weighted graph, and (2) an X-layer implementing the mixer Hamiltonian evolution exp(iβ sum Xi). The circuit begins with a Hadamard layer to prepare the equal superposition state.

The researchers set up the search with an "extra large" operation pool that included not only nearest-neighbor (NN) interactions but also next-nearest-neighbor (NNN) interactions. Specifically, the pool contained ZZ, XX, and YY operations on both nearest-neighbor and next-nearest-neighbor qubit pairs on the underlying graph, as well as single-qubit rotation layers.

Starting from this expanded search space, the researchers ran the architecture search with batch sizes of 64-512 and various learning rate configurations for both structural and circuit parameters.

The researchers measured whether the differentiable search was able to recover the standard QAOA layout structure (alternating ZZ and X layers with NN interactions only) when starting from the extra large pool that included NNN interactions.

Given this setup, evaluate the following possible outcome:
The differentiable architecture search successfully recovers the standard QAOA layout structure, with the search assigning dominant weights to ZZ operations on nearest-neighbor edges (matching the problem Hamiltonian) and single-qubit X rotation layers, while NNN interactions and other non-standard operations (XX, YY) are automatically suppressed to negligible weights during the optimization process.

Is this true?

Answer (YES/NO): YES